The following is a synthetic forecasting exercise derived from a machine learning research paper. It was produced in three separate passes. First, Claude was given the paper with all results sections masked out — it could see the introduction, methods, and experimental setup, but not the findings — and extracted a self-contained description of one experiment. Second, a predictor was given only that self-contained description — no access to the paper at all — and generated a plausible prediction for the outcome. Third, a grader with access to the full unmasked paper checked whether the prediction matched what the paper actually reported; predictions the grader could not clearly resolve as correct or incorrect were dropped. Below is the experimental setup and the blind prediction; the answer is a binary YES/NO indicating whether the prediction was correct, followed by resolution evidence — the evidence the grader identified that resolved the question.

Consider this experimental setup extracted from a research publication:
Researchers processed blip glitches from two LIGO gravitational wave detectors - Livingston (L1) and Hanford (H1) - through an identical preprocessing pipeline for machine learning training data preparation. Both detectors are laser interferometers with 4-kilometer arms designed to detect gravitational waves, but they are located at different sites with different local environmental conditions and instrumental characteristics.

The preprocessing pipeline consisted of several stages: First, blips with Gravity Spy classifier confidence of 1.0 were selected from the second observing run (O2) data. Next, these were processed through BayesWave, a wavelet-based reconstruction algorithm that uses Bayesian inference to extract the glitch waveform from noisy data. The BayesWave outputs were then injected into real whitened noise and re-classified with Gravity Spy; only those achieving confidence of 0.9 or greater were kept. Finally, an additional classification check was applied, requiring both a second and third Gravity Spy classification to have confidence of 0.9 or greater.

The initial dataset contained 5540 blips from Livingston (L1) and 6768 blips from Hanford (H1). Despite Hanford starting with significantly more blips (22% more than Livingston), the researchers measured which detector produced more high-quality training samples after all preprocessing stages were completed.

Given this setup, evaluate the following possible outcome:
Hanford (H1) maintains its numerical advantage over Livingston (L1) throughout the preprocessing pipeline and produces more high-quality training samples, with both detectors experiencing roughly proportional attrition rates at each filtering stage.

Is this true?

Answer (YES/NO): NO